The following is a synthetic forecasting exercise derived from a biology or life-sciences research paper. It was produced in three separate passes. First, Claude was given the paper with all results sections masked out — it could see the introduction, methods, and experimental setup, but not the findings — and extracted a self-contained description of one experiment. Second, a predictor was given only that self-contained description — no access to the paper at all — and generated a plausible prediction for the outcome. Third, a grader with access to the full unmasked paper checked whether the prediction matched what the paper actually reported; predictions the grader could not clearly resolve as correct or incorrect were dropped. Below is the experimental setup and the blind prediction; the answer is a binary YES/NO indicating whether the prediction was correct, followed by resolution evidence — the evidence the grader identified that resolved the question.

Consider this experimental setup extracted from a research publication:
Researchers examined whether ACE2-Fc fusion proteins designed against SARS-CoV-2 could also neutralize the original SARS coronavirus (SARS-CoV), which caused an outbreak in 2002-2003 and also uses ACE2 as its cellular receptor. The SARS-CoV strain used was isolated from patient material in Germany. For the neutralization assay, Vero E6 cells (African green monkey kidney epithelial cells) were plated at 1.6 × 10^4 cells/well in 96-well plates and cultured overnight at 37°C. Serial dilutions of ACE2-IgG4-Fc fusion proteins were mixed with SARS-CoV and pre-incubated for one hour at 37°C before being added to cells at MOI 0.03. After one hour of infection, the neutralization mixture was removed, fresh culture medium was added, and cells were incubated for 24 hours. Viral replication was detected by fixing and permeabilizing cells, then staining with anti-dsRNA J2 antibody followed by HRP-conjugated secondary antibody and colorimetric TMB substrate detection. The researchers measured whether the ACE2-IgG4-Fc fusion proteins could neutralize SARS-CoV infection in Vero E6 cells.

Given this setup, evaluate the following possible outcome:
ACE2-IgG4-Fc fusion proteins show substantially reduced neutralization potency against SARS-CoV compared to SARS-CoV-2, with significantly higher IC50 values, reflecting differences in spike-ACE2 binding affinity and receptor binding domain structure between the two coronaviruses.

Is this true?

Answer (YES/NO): YES